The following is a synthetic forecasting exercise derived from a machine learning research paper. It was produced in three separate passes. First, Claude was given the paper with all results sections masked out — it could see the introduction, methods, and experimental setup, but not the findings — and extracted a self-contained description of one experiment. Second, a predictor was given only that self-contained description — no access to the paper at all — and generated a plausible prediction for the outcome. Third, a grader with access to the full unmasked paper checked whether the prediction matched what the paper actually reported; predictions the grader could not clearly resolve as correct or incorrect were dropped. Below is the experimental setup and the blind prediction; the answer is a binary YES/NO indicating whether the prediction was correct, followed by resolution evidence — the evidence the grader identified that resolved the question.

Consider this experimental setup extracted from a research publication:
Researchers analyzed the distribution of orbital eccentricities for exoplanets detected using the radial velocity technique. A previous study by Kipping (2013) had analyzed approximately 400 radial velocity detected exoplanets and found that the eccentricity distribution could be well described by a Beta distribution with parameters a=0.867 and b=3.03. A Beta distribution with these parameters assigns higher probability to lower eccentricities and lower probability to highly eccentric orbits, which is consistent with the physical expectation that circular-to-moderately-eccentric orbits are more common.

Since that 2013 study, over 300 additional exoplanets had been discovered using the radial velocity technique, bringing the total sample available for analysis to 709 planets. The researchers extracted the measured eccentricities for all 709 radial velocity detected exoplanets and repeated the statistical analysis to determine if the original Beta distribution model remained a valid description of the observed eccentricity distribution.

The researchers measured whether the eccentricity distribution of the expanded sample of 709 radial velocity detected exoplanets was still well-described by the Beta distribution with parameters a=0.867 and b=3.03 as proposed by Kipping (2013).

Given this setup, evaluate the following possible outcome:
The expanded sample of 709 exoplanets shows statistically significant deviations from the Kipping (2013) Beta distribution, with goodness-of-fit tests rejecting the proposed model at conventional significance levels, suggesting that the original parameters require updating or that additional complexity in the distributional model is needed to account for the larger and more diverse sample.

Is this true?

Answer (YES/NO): NO